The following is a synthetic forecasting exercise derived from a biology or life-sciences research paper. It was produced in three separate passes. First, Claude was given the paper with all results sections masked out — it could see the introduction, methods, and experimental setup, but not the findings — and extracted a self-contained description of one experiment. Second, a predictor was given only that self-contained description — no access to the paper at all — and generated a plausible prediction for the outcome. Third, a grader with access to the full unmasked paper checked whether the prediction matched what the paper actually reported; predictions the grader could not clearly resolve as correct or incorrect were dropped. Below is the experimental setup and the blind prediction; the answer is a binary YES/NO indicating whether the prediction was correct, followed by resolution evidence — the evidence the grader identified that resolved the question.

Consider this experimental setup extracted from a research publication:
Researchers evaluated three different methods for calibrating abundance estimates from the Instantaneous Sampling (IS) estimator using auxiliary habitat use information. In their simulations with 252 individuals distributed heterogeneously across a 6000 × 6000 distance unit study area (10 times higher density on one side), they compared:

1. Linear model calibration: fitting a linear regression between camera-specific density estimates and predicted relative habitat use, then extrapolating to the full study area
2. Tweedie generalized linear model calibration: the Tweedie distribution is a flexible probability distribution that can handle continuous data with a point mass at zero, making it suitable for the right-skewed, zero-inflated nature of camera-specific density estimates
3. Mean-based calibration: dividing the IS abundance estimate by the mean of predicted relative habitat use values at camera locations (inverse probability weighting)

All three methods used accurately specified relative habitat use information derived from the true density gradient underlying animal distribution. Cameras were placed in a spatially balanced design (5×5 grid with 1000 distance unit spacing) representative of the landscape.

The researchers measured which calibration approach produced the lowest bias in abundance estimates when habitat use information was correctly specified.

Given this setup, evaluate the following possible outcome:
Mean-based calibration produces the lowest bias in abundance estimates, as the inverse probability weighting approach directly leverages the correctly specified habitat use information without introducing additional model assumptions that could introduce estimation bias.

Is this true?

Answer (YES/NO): NO